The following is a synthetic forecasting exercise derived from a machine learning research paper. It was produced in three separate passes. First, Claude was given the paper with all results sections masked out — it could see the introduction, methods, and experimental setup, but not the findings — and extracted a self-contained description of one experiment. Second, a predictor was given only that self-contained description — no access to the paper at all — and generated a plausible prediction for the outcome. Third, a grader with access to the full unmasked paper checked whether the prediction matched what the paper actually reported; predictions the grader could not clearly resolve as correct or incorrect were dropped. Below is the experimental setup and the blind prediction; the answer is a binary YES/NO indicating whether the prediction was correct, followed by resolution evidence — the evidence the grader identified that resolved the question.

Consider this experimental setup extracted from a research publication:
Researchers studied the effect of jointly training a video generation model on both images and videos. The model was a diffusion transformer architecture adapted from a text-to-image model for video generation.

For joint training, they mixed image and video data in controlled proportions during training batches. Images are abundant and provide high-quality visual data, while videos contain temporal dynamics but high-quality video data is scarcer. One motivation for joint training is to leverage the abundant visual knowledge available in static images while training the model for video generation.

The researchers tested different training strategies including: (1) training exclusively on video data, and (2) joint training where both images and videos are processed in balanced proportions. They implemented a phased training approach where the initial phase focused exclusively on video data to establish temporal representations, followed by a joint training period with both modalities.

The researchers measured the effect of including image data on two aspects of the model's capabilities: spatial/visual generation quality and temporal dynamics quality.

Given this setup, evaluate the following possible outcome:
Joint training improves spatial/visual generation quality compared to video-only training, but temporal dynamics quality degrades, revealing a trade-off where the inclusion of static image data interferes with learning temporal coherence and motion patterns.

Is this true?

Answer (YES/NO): YES